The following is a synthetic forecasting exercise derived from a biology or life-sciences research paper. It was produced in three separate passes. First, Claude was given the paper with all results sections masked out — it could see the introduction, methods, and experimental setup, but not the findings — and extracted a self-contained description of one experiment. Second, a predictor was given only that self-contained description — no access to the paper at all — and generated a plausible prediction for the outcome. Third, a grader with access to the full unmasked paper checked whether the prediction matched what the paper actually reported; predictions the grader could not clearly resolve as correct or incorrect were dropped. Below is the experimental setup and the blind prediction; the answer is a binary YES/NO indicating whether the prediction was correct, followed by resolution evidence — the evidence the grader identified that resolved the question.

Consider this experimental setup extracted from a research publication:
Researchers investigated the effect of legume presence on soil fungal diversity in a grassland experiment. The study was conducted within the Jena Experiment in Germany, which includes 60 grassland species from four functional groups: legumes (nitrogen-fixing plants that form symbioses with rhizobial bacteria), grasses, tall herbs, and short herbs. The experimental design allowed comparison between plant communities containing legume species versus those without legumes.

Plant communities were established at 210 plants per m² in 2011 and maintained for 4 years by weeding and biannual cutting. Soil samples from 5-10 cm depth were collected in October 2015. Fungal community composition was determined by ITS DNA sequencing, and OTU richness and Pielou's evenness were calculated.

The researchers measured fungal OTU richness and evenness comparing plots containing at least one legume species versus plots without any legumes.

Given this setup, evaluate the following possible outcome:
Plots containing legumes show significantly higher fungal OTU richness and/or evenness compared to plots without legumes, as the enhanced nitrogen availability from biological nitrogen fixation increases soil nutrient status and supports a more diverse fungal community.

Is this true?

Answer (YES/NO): NO